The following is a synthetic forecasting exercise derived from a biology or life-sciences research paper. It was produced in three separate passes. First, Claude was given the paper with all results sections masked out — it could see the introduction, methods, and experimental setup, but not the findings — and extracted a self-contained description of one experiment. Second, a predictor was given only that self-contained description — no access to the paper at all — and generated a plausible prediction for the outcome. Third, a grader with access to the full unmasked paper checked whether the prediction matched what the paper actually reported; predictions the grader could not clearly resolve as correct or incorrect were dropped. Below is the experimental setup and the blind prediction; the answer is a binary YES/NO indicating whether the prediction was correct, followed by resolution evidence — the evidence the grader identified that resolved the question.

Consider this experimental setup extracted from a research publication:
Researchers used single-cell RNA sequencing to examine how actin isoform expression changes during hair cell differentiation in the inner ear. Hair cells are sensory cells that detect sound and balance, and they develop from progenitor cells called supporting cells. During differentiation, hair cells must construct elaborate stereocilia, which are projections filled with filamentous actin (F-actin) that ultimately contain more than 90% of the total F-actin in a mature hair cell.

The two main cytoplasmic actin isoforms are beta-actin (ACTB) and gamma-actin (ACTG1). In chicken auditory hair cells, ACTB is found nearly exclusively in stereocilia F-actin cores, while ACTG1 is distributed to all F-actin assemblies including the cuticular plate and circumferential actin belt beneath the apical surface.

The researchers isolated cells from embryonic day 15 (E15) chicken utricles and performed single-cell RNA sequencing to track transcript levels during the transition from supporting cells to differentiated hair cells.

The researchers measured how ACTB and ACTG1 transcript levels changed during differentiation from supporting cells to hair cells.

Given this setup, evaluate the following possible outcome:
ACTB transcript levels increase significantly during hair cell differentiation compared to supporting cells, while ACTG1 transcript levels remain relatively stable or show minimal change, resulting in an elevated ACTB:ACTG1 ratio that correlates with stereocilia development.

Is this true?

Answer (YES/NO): NO